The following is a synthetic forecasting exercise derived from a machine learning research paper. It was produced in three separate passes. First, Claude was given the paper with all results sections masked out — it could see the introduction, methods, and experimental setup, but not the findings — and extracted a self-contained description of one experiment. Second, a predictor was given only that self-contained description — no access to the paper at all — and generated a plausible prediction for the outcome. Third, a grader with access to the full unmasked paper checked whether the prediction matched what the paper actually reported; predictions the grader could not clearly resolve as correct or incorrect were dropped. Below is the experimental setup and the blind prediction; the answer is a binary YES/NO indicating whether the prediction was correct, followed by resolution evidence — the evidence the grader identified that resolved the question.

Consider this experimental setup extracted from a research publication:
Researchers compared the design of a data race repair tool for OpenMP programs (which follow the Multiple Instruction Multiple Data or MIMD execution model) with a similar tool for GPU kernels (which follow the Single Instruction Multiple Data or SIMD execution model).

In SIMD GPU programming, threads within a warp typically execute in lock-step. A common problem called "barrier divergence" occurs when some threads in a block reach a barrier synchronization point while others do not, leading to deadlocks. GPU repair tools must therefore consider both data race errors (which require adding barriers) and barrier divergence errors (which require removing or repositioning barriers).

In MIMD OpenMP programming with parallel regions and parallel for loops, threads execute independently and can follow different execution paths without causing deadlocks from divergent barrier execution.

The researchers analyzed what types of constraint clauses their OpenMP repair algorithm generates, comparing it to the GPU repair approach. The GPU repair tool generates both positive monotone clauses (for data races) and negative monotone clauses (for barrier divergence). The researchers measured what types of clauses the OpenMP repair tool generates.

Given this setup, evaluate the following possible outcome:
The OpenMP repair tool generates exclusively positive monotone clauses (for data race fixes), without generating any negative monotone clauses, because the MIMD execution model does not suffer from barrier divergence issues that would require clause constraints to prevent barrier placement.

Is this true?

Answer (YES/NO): YES